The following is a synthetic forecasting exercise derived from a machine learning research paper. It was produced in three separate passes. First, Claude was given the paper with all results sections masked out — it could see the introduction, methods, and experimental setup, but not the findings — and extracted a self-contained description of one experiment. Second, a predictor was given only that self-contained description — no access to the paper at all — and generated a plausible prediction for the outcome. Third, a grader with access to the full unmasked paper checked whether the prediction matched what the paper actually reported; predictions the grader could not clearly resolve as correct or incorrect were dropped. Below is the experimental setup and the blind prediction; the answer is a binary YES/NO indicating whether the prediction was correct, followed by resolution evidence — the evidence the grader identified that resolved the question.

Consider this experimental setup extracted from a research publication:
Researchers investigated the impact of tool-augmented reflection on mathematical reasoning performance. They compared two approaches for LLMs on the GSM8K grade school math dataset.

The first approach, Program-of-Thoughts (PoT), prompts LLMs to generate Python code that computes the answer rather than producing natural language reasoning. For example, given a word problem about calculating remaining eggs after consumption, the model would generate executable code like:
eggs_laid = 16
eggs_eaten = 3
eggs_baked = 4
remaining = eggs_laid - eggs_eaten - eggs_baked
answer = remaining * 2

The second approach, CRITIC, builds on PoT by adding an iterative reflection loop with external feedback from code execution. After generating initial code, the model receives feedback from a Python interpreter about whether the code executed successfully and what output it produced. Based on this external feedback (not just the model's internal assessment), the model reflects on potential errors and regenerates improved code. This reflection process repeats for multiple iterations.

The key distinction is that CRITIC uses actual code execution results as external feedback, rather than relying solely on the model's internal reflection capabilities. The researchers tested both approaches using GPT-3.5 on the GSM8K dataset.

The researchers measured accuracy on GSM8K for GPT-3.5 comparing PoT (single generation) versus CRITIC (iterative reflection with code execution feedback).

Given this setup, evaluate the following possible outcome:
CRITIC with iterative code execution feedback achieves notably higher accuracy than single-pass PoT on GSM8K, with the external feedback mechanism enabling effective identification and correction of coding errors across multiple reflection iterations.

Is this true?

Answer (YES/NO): NO